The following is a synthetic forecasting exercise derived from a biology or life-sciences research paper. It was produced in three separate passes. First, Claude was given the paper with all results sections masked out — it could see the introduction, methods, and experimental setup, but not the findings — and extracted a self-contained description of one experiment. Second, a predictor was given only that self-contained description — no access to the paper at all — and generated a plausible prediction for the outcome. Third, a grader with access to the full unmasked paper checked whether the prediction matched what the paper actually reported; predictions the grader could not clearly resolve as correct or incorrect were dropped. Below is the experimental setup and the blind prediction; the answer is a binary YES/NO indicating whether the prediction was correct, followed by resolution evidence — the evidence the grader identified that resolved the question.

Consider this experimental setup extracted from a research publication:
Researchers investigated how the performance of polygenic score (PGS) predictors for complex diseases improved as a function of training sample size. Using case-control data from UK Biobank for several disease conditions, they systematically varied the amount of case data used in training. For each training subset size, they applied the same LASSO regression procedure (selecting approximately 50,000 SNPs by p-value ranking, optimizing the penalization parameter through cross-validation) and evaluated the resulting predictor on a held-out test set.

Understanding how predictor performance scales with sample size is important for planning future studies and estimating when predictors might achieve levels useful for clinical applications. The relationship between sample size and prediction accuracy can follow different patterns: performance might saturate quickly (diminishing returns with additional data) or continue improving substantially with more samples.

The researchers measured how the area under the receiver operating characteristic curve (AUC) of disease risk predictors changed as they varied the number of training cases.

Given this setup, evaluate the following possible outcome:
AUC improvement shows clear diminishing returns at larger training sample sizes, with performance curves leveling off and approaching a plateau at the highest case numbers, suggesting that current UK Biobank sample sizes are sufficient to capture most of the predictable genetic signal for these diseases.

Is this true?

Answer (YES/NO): NO